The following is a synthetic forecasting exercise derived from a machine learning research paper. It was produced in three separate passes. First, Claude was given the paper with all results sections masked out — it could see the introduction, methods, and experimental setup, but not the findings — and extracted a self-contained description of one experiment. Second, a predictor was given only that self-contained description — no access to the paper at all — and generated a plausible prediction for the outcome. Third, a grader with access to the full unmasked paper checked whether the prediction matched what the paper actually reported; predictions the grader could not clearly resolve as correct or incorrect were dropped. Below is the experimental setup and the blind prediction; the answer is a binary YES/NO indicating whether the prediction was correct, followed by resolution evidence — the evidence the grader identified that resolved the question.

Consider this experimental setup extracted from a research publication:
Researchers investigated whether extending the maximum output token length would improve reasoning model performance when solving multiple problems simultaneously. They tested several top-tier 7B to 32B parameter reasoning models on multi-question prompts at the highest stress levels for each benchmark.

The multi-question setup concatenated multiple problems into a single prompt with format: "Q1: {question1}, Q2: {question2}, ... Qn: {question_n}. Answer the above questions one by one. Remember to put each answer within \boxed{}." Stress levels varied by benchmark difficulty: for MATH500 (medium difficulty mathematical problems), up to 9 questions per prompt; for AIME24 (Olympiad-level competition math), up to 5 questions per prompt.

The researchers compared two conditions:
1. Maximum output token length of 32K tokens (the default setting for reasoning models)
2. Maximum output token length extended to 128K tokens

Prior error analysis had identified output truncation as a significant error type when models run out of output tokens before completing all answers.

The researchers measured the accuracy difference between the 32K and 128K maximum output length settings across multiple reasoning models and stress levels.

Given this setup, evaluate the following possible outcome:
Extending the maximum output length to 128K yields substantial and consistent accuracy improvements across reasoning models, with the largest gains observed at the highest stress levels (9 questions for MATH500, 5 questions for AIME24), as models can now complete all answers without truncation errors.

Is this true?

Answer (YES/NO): NO